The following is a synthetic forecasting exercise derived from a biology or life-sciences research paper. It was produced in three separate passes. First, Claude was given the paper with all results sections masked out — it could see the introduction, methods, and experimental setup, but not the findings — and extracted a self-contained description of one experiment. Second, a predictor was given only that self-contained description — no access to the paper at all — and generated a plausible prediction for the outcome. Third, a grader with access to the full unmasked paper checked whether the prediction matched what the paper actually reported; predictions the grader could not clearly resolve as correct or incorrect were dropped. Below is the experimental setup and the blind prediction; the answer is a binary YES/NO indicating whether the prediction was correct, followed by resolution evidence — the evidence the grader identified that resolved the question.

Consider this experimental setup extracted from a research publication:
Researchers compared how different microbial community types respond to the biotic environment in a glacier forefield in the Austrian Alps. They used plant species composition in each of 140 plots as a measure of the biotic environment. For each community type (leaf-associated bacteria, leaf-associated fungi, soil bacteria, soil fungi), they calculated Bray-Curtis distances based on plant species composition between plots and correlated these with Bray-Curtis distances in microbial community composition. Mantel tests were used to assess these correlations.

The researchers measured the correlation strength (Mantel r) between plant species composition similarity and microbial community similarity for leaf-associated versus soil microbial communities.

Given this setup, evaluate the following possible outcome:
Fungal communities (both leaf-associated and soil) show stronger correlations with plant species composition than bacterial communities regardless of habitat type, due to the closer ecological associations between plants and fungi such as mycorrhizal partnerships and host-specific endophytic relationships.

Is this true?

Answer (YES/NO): NO